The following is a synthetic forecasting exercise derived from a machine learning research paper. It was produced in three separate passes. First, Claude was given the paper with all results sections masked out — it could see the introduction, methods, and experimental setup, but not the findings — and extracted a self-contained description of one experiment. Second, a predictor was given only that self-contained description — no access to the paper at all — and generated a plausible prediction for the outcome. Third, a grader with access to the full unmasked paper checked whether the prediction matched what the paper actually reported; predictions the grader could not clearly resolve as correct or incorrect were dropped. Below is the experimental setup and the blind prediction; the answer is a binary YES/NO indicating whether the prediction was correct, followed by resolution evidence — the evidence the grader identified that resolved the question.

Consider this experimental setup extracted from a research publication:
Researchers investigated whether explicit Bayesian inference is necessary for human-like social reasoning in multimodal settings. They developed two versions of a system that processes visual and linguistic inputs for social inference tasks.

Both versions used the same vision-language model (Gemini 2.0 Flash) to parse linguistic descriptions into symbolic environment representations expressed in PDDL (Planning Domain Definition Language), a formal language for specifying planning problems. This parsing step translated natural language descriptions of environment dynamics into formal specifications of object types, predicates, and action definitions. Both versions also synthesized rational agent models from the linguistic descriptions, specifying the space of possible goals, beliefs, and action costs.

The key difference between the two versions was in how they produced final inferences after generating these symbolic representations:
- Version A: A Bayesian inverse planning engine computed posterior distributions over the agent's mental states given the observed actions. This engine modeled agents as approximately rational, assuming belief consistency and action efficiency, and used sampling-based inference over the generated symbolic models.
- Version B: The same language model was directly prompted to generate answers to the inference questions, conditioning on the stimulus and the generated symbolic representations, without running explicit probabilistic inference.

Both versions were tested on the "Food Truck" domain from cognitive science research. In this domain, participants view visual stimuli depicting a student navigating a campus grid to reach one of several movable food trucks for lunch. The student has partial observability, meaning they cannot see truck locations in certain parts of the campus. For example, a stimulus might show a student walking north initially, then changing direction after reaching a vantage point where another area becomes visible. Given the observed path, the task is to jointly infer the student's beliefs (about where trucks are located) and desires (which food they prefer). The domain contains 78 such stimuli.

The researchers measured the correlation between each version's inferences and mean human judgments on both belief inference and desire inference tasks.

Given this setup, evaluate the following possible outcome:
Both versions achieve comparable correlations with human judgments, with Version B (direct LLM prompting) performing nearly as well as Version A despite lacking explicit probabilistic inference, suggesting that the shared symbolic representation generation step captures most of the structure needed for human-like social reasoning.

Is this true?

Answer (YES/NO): NO